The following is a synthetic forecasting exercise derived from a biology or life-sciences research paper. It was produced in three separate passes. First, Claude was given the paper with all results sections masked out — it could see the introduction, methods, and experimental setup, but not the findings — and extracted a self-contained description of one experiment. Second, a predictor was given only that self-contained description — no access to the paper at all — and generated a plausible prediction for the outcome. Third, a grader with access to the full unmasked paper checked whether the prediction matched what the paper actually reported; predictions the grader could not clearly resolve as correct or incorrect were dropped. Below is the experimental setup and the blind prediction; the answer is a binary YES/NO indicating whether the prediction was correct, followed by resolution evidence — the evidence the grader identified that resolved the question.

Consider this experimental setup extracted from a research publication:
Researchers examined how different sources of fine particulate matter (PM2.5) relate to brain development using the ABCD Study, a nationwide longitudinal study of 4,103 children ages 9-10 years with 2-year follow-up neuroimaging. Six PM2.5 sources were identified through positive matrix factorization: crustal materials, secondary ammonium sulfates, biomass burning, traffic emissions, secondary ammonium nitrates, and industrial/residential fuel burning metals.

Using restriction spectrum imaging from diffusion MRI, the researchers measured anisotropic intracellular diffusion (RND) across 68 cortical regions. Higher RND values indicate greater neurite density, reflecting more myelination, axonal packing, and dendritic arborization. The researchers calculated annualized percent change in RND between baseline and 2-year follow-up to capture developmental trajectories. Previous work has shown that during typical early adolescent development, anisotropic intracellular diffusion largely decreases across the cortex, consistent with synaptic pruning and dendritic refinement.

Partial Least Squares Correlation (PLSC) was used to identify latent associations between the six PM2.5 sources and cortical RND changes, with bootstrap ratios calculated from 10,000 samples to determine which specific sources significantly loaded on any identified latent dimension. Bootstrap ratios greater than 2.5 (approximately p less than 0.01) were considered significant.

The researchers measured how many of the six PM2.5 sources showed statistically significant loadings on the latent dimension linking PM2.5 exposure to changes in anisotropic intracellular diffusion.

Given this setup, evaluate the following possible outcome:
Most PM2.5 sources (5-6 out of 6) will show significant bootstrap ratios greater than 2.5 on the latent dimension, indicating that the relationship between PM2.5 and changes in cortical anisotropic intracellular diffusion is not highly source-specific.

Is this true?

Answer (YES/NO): NO